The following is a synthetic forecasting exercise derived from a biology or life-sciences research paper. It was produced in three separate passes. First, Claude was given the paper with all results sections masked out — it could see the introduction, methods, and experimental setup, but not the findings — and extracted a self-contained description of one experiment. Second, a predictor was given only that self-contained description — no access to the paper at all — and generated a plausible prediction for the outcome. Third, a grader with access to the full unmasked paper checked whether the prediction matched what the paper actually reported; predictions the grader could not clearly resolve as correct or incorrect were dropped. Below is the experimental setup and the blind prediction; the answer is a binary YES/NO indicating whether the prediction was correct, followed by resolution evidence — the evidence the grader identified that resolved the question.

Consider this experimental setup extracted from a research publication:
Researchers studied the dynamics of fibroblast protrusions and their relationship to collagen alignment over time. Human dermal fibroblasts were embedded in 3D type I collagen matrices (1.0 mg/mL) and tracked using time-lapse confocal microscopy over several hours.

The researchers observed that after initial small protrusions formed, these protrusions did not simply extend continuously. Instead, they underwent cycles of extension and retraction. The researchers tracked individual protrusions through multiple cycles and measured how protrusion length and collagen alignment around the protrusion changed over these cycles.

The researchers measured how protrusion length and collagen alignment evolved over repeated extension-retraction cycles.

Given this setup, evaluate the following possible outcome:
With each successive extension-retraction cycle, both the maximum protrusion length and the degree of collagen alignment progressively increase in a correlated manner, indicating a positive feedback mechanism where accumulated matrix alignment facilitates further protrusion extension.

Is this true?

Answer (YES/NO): YES